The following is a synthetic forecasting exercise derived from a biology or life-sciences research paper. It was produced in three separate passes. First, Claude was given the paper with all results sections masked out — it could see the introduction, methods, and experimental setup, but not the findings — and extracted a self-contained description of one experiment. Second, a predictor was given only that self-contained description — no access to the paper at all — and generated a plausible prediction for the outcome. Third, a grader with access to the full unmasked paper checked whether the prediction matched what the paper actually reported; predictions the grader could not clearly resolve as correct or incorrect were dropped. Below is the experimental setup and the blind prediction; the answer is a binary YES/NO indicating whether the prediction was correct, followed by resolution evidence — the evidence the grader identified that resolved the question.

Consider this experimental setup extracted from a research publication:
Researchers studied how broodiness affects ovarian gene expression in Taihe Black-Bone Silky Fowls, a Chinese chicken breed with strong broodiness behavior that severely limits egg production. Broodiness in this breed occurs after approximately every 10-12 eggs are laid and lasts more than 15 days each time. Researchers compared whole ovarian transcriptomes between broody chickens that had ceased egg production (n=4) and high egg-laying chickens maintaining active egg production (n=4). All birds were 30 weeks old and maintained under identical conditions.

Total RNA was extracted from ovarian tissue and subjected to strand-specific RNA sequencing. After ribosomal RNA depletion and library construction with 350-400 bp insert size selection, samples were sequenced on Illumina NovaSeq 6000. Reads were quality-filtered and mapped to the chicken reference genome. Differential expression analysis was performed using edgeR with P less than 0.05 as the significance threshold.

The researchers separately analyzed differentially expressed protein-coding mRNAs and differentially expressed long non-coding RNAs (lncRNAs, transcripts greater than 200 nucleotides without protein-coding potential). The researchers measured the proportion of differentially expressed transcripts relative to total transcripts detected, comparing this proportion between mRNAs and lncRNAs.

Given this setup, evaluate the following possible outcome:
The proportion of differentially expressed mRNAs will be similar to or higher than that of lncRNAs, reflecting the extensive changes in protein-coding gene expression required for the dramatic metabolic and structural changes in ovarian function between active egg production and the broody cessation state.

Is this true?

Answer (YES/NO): NO